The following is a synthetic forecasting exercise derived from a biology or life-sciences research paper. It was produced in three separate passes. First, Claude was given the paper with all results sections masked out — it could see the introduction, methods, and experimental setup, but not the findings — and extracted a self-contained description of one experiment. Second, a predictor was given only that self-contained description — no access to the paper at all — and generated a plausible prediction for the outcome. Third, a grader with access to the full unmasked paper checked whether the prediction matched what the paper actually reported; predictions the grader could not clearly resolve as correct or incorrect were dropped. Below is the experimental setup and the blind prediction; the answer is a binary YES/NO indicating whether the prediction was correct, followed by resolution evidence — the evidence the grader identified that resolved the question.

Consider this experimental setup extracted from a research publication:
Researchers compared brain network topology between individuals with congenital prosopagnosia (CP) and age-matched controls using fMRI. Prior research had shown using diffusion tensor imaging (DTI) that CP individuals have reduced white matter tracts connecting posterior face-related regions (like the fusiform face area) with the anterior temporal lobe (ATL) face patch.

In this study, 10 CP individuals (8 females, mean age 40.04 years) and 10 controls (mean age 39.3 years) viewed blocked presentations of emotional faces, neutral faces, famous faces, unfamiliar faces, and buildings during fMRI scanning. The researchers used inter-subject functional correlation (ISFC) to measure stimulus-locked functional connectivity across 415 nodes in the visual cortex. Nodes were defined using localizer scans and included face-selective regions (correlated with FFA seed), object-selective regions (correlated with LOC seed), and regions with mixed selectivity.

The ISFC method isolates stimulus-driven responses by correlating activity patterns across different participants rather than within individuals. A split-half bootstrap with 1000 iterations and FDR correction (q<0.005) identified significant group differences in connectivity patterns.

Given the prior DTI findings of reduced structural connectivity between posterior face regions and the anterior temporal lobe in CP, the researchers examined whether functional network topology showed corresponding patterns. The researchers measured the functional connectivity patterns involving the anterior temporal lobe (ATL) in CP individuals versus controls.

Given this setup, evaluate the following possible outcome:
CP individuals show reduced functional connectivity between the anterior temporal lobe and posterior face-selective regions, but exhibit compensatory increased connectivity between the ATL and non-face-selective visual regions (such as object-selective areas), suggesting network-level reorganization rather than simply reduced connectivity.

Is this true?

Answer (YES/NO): NO